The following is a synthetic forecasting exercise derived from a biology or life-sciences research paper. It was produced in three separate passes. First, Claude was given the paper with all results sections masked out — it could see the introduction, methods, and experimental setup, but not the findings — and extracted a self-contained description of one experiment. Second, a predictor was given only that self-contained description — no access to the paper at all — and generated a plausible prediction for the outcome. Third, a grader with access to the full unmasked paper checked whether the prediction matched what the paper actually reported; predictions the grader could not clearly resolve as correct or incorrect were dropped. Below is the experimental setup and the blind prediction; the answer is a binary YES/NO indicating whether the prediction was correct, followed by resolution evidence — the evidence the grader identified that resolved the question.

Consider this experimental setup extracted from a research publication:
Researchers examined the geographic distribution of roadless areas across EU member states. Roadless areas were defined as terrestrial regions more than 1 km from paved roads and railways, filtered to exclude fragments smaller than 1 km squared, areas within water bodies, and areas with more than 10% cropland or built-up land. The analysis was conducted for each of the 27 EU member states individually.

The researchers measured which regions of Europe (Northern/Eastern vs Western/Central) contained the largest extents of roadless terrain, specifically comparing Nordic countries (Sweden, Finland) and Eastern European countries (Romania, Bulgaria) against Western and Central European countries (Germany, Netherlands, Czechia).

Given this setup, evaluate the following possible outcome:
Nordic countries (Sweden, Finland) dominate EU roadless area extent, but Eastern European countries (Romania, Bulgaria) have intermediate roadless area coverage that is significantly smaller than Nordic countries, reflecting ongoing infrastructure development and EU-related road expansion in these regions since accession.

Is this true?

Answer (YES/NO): NO